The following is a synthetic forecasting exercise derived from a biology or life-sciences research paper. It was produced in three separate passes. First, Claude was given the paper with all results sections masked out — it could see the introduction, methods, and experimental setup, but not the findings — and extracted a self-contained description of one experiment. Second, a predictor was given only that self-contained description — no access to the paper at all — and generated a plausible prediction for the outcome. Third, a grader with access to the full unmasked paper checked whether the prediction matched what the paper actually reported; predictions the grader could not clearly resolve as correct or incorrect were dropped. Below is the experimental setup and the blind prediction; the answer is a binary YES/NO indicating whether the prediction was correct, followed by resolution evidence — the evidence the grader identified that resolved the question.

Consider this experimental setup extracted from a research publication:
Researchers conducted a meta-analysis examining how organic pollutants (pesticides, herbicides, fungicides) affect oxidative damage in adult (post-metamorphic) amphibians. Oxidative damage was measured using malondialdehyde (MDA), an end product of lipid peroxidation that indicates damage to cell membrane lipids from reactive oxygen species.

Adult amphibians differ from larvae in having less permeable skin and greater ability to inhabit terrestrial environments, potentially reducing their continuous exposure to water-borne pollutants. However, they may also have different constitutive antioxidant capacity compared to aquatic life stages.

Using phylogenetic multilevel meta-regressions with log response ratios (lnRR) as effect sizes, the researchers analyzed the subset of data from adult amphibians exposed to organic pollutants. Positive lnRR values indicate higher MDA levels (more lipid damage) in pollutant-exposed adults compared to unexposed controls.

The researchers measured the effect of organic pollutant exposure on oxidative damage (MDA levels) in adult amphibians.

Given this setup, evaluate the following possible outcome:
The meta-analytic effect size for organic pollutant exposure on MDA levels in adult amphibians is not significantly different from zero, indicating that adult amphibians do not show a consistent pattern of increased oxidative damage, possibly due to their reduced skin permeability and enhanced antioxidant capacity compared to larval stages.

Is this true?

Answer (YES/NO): NO